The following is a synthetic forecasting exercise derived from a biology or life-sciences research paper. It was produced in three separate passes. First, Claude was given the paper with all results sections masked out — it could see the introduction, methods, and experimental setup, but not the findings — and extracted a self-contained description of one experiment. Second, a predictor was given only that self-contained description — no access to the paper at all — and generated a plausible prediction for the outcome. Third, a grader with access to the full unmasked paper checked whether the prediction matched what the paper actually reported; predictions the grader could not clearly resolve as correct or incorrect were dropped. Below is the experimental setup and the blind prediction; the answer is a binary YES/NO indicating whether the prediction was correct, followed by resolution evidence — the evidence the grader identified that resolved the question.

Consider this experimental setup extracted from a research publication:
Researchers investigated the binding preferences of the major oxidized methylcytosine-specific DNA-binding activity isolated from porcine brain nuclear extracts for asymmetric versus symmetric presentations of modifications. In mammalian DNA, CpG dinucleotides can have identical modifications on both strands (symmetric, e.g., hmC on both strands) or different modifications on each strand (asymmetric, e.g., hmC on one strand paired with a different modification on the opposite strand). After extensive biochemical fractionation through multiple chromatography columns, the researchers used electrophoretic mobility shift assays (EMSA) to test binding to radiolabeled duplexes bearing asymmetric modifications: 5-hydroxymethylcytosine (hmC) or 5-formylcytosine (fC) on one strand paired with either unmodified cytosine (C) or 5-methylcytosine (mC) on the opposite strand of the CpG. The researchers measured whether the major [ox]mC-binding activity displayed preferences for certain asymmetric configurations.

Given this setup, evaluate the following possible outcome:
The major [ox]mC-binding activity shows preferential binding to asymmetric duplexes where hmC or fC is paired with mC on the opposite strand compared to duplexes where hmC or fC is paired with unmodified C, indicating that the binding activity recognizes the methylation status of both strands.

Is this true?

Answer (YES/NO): NO